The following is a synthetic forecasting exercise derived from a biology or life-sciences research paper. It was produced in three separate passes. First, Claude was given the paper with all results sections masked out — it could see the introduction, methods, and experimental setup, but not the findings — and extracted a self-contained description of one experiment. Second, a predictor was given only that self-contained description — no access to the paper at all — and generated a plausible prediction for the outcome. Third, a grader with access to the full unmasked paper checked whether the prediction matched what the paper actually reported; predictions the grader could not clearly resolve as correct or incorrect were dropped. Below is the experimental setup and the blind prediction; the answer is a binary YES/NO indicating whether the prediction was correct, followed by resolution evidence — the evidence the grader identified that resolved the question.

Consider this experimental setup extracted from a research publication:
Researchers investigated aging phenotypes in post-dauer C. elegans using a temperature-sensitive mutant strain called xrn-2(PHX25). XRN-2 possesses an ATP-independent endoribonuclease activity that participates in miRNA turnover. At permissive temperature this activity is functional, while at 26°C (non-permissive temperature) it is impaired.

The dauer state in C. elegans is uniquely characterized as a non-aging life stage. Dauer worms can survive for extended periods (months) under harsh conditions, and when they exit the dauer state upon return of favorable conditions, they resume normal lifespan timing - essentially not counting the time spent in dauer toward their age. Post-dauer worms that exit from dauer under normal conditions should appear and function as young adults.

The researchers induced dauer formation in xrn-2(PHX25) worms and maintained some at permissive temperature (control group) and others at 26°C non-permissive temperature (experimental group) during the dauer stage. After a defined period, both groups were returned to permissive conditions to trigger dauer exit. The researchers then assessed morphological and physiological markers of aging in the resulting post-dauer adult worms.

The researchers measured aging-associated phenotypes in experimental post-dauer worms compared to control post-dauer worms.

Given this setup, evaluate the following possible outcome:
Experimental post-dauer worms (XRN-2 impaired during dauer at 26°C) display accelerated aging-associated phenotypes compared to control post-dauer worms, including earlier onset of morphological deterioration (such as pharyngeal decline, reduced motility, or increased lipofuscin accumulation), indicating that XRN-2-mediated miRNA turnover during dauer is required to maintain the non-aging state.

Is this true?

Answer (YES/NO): YES